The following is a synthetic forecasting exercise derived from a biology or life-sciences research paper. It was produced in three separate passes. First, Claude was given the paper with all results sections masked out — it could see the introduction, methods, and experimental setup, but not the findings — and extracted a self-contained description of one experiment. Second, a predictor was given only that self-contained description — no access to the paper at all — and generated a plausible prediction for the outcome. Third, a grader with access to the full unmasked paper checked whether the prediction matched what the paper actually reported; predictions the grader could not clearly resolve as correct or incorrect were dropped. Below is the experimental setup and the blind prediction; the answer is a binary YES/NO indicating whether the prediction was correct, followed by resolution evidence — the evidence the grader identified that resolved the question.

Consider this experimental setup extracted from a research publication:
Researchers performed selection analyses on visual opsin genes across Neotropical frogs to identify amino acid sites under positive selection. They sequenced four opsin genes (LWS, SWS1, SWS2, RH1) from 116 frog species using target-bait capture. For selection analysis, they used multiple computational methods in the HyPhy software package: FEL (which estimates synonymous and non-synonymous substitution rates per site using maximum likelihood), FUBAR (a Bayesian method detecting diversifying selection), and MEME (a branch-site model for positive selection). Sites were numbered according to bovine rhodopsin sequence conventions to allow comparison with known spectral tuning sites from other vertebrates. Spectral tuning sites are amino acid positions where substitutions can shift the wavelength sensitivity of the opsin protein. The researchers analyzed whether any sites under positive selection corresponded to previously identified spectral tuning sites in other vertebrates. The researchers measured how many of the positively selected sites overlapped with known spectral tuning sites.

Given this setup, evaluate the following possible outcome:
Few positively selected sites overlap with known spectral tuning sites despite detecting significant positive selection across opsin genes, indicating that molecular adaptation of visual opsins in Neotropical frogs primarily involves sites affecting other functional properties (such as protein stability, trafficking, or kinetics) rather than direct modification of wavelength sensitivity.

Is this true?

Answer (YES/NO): NO